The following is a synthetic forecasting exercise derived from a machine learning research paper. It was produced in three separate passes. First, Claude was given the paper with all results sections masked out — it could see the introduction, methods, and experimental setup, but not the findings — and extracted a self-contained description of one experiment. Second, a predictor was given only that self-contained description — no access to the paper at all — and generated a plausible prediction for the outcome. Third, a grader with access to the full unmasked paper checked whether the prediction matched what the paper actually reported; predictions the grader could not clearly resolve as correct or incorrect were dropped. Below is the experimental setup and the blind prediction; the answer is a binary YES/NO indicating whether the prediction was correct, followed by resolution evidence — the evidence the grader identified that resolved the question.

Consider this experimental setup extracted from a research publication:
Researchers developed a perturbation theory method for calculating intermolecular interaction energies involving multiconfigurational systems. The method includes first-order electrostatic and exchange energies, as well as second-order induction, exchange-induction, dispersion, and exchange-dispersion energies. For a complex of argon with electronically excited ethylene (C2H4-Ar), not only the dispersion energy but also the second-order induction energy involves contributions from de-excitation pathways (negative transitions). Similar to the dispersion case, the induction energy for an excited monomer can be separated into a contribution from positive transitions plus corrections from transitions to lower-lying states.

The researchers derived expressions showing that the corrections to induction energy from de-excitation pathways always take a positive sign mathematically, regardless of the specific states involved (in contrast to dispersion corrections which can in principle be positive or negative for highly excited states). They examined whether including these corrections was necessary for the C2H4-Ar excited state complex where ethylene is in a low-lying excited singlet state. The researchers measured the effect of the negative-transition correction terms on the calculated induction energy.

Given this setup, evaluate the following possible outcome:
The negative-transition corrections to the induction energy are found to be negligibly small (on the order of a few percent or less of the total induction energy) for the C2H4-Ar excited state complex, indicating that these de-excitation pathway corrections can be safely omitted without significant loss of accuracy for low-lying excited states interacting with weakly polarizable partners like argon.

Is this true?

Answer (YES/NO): NO